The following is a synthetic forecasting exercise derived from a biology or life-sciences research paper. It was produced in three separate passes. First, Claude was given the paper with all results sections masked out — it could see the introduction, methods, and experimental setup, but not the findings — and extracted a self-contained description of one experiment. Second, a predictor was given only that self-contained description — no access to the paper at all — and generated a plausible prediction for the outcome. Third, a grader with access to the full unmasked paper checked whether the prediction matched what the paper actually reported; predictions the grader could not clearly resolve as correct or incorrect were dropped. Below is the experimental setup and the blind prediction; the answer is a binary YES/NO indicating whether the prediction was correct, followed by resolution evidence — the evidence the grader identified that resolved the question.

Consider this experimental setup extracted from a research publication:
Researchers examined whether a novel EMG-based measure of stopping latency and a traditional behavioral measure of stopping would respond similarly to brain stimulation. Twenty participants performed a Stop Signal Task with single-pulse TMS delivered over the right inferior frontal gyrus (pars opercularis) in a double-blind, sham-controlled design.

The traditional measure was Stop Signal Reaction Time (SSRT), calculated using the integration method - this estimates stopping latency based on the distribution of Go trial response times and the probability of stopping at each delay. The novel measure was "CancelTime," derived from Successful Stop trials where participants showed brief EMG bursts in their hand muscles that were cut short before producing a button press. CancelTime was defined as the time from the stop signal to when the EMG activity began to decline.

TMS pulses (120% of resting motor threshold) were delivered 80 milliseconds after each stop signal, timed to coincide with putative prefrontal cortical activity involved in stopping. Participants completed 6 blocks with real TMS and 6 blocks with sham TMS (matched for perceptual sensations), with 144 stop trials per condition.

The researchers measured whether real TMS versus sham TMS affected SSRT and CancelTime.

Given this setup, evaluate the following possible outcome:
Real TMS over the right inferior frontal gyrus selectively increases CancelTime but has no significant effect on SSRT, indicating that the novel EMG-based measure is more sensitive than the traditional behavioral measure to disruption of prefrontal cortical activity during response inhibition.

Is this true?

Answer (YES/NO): YES